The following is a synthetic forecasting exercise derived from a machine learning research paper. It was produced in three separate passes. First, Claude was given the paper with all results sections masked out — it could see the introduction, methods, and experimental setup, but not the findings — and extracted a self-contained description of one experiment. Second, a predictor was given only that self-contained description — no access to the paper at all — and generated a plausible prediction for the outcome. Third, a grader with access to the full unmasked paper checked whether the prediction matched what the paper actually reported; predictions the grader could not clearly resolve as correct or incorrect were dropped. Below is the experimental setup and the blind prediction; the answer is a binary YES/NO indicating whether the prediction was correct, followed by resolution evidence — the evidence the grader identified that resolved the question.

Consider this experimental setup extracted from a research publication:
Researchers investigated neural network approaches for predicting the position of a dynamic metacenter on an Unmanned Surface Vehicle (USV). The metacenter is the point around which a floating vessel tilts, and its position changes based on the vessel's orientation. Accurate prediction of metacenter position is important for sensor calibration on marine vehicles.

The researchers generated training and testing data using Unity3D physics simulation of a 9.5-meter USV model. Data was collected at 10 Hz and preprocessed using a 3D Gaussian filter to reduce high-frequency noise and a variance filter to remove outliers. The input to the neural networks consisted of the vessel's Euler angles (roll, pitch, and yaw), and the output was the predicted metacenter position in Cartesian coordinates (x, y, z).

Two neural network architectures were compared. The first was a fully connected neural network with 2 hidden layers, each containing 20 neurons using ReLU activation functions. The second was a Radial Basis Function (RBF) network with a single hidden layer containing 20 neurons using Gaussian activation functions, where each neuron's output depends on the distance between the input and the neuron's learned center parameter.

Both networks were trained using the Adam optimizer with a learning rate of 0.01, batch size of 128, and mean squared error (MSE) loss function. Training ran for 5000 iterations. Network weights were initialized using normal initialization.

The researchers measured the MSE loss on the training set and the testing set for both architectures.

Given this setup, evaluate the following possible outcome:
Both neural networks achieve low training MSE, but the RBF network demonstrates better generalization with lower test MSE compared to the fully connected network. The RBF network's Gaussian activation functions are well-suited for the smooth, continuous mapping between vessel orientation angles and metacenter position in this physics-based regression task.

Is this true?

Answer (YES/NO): NO